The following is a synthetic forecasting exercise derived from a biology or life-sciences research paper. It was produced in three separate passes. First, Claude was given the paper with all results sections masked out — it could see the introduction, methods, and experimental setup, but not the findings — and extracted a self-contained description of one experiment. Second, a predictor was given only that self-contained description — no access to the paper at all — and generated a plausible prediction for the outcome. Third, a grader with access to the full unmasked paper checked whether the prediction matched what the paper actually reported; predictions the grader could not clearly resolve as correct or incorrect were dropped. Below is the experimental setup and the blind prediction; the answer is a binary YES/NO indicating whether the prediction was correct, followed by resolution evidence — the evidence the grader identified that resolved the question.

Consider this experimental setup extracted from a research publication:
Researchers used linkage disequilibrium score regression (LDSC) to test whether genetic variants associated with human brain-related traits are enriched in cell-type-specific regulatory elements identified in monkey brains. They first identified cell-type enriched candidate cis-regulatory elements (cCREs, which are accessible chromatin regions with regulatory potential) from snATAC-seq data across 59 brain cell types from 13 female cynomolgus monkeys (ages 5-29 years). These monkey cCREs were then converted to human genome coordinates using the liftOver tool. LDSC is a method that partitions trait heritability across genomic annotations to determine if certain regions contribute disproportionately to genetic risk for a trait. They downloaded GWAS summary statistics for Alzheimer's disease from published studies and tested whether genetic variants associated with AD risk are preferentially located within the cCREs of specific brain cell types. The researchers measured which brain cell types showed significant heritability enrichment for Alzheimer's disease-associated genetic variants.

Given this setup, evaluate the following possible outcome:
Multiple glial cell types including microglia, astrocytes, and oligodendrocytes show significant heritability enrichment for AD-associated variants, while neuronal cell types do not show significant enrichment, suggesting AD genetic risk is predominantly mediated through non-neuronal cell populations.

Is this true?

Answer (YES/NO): NO